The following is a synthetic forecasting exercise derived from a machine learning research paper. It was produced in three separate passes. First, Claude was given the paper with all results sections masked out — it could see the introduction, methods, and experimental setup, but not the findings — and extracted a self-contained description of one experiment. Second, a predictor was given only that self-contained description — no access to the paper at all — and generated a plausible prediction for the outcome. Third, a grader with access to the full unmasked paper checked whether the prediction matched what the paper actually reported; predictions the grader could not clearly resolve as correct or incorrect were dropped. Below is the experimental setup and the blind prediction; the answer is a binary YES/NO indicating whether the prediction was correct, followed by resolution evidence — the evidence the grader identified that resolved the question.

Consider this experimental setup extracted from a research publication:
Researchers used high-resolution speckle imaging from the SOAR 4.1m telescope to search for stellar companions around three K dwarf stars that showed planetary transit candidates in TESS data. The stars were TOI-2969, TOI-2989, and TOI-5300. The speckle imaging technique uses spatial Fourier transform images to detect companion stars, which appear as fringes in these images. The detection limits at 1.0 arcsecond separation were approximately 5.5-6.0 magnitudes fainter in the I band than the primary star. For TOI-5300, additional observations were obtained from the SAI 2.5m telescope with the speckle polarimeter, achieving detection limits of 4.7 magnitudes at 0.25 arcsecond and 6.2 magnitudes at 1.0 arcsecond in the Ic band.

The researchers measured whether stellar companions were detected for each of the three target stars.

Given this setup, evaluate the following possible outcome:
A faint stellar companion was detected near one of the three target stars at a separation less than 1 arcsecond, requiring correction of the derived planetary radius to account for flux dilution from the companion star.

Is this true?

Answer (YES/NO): NO